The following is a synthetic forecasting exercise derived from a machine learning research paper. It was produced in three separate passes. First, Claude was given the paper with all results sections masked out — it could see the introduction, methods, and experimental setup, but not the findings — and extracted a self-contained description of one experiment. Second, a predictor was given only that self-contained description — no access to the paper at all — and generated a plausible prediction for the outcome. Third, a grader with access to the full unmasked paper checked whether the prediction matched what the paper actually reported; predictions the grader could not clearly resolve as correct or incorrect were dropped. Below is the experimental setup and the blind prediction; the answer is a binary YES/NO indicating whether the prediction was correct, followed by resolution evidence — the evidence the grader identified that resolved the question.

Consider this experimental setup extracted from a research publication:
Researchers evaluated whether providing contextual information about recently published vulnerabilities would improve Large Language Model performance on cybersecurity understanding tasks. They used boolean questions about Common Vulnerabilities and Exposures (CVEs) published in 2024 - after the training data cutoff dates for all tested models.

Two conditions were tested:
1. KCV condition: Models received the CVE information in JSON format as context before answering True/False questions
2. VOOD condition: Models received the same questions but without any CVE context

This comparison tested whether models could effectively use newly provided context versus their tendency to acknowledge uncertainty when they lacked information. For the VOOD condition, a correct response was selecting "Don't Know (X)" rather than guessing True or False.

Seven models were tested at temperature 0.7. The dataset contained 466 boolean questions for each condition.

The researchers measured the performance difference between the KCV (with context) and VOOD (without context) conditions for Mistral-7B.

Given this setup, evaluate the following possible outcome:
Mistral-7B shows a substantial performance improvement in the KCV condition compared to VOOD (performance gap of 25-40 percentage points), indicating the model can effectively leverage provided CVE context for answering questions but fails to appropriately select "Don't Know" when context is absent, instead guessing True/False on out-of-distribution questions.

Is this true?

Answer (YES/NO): NO